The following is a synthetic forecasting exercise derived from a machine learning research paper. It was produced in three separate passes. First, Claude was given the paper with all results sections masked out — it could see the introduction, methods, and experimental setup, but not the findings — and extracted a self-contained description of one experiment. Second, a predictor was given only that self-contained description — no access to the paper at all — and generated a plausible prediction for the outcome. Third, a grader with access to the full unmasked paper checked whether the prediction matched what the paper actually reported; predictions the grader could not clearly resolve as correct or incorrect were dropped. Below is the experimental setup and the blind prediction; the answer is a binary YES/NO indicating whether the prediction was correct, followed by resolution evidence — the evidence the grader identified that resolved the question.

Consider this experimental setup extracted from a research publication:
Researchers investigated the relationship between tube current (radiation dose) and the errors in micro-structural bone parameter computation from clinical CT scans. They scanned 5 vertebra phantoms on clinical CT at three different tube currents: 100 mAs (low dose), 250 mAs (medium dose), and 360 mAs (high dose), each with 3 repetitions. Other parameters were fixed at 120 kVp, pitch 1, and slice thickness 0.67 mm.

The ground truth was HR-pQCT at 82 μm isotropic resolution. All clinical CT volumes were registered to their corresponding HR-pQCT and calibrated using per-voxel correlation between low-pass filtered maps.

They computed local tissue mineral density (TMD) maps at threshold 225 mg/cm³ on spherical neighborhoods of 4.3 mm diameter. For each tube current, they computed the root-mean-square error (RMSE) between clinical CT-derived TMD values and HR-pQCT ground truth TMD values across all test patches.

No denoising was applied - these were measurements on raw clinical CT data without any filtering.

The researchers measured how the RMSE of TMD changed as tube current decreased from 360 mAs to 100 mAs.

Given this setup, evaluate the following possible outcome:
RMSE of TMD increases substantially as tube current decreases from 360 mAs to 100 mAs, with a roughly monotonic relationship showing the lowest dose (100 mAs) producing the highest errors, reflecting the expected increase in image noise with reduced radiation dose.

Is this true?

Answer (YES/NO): YES